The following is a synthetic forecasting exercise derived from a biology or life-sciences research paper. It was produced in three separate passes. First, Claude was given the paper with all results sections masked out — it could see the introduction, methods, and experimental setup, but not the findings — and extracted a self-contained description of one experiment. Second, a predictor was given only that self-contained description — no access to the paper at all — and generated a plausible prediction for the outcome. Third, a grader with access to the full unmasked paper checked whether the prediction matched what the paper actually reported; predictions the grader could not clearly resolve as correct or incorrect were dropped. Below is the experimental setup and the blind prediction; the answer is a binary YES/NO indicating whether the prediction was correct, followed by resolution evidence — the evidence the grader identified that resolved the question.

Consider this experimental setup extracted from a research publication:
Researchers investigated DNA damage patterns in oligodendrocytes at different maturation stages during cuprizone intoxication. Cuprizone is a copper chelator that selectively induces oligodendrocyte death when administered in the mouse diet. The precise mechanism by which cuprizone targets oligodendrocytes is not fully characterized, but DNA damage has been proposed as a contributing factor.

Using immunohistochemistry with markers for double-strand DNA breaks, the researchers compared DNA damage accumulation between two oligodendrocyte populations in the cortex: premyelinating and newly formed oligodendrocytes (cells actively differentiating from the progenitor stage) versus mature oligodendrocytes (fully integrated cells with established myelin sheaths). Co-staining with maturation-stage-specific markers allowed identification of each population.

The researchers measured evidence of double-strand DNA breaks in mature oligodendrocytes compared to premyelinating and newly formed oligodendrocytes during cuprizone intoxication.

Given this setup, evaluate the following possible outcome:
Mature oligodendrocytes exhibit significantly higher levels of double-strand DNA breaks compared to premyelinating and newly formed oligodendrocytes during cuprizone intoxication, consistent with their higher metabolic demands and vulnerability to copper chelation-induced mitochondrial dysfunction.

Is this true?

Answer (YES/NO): YES